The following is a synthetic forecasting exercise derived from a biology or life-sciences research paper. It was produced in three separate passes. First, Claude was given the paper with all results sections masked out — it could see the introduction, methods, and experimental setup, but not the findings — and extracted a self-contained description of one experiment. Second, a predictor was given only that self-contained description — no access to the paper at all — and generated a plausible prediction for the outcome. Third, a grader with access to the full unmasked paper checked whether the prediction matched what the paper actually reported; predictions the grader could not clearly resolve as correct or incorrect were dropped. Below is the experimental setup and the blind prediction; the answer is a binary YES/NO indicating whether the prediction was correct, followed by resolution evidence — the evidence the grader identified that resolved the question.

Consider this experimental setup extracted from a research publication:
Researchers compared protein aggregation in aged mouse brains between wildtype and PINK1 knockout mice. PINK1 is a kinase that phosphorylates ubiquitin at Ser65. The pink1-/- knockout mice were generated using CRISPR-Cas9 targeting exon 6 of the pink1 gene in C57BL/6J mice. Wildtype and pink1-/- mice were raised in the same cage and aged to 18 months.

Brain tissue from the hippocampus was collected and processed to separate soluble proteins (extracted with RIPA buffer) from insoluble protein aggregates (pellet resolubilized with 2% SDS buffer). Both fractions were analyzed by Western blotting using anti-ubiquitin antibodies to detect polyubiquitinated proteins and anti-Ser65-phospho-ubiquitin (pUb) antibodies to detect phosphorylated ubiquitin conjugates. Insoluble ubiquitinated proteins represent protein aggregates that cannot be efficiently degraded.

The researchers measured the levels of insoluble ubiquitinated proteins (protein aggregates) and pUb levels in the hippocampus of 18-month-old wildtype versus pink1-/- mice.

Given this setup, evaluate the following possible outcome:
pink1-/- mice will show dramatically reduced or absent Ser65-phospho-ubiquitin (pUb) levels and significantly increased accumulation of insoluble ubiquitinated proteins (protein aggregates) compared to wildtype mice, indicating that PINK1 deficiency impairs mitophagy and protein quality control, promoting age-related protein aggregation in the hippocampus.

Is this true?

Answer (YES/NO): NO